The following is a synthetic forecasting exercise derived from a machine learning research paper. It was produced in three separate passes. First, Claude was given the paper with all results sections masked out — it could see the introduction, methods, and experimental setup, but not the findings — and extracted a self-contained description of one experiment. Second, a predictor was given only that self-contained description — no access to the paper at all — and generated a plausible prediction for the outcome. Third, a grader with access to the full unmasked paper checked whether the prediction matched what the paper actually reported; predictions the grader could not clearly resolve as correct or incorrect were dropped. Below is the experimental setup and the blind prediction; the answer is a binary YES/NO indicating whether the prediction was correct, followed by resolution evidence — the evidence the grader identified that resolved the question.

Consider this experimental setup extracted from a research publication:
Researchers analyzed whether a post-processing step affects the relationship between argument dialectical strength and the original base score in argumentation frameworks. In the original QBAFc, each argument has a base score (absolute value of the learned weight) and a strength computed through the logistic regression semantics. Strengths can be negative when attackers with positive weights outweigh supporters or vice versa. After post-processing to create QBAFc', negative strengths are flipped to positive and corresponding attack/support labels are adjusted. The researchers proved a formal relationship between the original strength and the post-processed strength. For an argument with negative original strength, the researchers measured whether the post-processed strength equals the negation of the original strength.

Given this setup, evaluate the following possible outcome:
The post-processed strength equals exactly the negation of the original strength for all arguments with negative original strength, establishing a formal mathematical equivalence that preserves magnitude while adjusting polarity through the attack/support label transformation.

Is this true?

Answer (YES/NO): YES